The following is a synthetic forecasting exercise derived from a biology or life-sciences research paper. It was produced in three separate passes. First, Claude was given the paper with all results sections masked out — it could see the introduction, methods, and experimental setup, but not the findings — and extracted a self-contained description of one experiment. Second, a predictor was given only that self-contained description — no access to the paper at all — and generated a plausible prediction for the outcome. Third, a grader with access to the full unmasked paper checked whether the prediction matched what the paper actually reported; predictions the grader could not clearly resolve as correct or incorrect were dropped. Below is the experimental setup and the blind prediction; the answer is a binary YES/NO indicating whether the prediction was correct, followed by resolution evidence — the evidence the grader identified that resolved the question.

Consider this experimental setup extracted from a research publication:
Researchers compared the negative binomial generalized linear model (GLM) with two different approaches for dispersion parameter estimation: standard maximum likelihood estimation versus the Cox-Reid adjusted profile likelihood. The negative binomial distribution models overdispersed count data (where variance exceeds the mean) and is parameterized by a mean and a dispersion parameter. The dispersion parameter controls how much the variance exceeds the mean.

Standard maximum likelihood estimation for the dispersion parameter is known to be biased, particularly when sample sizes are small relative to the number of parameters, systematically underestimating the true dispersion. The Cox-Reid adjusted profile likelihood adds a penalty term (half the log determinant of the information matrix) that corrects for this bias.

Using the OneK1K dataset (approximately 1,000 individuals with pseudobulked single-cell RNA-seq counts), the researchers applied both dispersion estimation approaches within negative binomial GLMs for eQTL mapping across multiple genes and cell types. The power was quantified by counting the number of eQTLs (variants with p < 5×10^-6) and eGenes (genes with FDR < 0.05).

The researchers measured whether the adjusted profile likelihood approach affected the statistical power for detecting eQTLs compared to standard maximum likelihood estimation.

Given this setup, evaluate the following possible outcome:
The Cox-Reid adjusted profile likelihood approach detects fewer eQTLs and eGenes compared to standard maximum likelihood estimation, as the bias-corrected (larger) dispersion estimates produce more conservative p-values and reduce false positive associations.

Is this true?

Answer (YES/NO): NO